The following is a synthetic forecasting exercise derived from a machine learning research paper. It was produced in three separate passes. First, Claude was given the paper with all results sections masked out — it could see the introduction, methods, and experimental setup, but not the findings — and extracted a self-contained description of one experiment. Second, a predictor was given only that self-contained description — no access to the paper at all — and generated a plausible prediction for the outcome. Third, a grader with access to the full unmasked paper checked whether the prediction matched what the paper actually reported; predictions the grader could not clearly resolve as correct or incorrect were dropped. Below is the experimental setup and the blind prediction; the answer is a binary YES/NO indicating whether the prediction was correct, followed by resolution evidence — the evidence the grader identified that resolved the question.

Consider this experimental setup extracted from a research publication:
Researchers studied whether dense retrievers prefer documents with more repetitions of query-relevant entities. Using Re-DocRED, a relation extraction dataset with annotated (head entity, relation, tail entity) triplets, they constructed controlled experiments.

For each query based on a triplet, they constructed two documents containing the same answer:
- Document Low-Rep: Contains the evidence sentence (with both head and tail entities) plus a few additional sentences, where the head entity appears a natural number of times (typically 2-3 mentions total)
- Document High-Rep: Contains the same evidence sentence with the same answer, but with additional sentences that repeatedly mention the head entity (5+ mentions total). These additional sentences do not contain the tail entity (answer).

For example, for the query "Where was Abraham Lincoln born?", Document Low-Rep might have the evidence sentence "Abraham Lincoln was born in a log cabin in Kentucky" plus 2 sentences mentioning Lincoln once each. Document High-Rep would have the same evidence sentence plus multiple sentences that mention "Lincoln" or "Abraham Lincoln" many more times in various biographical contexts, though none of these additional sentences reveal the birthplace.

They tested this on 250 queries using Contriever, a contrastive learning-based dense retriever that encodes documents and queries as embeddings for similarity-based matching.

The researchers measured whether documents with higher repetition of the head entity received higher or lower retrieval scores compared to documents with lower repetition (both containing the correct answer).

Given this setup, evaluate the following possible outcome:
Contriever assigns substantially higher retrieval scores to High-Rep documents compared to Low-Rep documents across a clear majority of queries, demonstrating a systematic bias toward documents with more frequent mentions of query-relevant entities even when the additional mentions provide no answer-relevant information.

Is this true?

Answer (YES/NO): YES